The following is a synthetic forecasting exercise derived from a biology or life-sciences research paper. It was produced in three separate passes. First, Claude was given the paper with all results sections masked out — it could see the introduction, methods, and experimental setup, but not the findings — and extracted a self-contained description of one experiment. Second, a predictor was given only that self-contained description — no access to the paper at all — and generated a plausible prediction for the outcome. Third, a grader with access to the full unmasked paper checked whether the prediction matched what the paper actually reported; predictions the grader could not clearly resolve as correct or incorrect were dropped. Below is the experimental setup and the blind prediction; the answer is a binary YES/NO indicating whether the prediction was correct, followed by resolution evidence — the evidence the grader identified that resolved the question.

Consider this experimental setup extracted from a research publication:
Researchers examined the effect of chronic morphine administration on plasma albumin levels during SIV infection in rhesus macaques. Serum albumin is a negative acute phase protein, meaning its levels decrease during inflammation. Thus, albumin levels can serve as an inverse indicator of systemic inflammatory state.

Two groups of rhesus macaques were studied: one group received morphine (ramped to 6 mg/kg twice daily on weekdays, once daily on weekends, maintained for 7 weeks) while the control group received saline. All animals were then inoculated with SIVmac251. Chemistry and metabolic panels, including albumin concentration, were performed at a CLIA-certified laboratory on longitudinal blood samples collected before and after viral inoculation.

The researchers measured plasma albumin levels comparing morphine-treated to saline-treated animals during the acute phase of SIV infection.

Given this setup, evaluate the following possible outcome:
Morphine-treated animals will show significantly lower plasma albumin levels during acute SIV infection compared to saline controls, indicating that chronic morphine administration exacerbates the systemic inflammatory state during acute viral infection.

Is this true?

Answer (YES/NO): NO